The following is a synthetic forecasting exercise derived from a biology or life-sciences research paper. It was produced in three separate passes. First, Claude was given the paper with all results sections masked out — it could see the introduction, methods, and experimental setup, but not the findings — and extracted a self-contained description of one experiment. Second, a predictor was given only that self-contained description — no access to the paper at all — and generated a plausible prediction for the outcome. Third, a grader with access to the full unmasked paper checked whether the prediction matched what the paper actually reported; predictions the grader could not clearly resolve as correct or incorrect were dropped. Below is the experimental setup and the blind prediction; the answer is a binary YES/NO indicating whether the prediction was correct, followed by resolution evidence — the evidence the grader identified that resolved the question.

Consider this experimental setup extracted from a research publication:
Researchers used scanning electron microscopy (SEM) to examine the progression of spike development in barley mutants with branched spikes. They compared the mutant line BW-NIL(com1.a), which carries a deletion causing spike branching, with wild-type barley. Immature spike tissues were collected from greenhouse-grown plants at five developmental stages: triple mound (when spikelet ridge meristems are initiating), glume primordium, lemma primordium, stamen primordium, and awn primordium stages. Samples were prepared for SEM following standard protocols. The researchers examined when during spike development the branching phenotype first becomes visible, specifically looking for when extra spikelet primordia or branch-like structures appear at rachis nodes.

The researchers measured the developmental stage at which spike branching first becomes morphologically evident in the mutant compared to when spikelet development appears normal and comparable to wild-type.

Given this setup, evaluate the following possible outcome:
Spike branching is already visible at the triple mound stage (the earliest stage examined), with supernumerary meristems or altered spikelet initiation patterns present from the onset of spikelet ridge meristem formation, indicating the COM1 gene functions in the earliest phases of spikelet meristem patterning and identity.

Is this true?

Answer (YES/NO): NO